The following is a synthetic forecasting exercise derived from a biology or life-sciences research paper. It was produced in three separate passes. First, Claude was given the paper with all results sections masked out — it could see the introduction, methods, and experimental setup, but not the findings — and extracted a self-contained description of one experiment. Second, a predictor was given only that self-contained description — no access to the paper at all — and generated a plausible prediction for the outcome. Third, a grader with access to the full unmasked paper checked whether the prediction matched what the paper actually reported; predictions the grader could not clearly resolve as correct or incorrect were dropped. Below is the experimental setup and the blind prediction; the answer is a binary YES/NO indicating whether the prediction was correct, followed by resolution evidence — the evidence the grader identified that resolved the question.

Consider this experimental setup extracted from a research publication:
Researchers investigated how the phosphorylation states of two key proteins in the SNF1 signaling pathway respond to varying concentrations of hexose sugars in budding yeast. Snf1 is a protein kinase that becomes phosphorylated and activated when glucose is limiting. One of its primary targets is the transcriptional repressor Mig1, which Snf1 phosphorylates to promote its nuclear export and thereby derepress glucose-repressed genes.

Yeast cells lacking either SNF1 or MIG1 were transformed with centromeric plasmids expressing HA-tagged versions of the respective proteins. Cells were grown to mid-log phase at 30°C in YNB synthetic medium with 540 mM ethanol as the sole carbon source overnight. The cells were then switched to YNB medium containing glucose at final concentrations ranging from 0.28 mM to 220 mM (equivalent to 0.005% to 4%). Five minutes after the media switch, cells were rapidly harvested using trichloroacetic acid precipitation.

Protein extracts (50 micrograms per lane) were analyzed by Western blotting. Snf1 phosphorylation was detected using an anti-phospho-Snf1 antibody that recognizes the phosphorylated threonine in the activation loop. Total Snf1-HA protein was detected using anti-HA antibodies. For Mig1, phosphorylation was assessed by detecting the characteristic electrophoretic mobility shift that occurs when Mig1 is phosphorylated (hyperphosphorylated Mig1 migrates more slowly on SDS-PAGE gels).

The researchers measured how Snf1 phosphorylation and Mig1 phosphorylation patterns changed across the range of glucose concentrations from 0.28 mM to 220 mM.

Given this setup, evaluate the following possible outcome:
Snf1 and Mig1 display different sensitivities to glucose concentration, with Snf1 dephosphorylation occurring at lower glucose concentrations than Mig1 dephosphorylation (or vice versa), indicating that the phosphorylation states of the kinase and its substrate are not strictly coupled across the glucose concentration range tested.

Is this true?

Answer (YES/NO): YES